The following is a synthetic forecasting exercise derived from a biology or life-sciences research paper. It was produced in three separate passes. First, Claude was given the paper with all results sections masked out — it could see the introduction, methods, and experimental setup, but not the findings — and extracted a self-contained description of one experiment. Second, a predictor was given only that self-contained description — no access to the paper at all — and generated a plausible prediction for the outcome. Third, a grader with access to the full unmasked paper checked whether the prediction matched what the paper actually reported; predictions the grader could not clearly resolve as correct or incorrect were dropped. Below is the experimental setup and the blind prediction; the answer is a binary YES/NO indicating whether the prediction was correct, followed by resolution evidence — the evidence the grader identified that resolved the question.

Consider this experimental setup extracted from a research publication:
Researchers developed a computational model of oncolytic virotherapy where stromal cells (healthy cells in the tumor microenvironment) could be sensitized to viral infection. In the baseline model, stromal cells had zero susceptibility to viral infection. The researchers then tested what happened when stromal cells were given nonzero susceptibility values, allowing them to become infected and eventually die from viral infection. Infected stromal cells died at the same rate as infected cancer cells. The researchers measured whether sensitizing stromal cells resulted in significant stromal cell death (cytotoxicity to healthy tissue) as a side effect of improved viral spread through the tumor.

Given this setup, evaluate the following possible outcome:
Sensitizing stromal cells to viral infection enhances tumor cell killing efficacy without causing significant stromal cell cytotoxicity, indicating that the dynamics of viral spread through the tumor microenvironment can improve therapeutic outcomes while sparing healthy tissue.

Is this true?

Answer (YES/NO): NO